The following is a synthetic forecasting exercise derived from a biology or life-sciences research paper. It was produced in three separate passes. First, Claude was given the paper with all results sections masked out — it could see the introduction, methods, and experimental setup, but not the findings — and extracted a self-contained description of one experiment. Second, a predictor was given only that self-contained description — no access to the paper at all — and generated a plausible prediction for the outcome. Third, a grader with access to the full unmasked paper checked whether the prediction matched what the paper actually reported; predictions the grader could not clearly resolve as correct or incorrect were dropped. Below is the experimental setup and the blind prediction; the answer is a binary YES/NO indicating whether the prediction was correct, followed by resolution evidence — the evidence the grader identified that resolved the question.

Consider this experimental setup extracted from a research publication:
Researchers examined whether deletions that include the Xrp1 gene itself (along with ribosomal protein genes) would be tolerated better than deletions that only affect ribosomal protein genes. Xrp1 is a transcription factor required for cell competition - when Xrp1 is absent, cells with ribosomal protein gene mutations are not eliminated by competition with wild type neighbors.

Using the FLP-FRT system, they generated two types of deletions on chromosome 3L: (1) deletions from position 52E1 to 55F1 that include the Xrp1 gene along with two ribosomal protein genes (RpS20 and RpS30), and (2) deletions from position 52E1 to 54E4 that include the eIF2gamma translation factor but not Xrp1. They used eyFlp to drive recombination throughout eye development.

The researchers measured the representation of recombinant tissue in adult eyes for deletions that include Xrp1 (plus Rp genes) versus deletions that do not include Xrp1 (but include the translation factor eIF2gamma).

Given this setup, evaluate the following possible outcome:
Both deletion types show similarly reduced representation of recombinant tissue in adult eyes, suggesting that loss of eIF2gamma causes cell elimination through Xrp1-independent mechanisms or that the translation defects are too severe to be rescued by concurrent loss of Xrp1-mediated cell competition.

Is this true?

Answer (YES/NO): NO